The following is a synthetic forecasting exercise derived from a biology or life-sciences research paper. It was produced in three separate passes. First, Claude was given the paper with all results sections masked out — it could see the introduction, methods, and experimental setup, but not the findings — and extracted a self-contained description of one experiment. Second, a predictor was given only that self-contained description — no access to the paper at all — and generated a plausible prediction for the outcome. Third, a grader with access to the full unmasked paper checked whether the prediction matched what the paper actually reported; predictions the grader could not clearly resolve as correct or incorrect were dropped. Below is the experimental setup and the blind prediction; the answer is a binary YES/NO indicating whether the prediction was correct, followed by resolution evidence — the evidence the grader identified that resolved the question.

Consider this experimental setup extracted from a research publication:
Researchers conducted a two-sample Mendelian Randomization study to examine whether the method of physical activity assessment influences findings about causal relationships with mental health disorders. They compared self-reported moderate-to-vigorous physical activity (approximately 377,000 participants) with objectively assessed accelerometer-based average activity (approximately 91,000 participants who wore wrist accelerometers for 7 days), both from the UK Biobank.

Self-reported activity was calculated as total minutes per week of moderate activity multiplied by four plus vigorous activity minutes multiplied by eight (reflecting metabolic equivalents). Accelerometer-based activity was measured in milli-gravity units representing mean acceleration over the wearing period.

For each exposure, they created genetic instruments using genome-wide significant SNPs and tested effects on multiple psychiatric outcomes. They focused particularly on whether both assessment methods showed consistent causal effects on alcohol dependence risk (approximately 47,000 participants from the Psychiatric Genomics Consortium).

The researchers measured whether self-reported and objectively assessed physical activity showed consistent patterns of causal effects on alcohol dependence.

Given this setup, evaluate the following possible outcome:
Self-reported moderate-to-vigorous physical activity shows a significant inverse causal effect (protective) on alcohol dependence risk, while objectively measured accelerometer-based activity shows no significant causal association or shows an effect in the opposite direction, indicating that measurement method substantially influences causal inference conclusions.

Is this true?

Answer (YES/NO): NO